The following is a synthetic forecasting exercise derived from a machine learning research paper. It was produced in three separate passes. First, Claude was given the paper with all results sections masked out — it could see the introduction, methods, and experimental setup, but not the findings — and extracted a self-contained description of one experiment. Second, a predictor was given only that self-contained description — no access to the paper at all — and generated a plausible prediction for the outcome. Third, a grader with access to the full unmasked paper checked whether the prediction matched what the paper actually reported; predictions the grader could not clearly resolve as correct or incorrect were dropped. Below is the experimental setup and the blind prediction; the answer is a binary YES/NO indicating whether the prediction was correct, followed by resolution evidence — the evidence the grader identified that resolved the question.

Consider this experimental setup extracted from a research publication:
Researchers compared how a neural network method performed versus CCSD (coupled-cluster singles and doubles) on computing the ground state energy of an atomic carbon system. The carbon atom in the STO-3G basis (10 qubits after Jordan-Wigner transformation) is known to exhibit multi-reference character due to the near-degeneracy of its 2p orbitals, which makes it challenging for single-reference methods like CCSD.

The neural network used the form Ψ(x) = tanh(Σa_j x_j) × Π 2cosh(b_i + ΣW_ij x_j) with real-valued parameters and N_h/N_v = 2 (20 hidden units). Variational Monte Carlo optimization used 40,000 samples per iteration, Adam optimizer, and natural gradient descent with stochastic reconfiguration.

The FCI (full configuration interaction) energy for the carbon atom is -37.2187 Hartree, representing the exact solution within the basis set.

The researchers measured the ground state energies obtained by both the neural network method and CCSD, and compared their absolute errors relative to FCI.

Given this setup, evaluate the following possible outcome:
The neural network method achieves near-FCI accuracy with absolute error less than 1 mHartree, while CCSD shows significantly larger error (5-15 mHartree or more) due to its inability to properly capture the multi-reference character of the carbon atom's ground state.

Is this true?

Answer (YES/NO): YES